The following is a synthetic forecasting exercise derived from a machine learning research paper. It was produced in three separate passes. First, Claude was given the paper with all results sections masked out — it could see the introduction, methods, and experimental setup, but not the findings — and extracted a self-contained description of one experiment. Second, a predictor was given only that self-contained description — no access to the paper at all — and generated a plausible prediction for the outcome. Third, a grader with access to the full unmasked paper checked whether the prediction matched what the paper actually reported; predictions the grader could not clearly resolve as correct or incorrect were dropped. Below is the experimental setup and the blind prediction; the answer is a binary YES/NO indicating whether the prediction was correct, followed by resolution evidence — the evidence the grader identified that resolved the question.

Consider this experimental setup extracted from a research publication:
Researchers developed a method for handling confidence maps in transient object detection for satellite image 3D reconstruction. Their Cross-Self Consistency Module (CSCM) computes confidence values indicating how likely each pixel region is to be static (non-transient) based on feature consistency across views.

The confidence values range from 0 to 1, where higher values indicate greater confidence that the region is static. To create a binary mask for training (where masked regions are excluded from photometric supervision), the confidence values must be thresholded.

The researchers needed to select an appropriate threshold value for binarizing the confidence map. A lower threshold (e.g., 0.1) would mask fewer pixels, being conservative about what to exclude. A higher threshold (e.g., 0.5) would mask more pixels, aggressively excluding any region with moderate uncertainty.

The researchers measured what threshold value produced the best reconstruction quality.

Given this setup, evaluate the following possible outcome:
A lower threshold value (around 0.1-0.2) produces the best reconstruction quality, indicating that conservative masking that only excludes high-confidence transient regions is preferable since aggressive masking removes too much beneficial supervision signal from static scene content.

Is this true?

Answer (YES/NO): YES